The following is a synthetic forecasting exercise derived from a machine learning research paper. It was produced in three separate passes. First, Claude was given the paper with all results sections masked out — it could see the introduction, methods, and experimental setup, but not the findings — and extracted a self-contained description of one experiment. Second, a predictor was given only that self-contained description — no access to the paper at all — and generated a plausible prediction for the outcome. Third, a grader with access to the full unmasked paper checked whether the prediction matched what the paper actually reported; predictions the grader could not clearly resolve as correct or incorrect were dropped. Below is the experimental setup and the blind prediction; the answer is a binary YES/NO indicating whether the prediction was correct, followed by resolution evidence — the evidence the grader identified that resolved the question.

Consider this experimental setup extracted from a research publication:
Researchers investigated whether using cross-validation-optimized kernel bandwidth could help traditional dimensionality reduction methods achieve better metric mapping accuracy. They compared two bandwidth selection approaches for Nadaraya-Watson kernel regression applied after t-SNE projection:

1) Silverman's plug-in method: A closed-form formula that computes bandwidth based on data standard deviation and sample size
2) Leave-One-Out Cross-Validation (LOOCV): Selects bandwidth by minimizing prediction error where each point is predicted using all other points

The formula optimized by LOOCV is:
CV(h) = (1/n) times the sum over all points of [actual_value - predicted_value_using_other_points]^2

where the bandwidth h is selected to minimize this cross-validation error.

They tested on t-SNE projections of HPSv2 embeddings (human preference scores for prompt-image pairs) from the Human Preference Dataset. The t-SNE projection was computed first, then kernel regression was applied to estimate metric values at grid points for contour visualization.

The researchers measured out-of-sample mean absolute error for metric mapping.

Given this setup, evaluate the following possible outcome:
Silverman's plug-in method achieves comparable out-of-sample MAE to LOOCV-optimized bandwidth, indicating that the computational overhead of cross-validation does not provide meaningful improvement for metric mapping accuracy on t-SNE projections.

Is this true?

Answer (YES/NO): YES